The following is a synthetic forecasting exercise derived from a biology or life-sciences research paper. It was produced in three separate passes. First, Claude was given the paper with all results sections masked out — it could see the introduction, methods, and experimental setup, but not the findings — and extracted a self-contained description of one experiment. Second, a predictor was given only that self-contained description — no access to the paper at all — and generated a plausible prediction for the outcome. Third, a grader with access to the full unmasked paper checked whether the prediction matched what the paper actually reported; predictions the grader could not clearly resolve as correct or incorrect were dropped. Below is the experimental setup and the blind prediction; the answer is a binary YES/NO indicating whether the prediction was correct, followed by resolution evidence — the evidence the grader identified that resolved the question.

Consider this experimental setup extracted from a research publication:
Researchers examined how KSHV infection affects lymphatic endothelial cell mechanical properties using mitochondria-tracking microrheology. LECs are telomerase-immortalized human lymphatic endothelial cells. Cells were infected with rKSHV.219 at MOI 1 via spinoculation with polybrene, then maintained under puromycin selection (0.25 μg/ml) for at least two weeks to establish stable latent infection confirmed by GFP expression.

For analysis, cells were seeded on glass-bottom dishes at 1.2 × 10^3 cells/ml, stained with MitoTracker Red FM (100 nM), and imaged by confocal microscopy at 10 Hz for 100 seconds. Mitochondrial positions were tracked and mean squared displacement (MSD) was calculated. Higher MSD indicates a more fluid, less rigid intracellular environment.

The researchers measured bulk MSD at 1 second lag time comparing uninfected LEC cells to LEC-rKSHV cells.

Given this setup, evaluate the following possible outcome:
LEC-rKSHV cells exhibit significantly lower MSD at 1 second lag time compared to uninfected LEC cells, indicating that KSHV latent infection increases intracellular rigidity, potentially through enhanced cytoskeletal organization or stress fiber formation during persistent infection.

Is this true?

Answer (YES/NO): NO